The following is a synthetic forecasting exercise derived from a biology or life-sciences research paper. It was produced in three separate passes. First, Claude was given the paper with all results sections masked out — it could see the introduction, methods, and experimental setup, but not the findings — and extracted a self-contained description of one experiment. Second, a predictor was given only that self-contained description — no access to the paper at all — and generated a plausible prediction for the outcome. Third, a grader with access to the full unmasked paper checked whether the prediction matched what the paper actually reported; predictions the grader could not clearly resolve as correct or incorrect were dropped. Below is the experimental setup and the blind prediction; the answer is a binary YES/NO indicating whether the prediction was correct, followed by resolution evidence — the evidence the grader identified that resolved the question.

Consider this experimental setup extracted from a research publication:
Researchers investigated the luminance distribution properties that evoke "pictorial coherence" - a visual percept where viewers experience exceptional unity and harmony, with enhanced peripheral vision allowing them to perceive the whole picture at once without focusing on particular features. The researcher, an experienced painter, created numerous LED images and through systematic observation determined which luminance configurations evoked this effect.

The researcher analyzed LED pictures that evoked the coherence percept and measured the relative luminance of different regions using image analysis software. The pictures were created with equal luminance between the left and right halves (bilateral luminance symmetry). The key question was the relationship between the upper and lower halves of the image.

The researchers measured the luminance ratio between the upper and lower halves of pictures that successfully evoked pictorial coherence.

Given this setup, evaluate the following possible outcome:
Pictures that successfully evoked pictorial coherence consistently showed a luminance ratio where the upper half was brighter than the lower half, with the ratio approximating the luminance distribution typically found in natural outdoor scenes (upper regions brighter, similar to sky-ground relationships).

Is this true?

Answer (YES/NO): NO